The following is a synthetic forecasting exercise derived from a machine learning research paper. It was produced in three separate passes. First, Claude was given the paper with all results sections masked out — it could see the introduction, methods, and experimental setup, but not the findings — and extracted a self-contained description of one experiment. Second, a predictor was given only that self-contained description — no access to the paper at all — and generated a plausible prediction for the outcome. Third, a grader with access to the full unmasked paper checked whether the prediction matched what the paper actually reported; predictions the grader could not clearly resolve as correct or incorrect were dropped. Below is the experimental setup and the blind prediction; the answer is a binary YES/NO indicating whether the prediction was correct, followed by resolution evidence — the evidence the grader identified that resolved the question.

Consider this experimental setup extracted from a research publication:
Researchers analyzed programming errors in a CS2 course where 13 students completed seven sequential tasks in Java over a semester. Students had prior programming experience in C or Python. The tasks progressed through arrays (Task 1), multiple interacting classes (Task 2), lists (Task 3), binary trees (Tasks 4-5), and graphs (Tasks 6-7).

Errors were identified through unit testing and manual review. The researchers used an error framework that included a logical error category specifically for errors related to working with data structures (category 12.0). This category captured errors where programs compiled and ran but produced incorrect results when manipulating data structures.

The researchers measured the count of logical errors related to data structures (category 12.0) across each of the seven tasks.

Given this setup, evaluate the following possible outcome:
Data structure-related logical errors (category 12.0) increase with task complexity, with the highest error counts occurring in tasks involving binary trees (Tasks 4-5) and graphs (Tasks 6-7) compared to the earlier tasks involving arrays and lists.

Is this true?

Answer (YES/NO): NO